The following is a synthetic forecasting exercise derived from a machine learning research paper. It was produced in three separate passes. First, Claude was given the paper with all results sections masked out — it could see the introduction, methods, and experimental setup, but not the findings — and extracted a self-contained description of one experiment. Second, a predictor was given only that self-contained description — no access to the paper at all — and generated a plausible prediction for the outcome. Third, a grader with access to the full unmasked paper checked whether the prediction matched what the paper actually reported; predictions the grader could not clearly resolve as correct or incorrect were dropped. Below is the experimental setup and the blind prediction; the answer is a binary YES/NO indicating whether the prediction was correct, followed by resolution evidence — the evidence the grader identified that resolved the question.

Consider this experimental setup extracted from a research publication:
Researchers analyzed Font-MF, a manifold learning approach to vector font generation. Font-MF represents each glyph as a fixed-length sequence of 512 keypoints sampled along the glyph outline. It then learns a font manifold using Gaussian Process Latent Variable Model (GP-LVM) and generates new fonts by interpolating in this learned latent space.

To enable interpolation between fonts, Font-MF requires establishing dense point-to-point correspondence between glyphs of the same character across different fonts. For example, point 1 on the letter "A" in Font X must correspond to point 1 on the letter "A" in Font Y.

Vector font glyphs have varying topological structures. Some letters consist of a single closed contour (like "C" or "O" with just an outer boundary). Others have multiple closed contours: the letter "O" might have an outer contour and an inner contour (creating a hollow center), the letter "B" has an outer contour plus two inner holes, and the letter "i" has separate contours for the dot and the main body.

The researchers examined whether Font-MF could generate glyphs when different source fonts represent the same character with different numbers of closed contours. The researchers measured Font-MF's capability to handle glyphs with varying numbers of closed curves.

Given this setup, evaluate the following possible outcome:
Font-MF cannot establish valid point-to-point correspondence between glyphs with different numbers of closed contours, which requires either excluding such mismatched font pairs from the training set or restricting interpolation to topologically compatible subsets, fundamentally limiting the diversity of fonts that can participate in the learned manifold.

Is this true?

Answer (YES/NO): NO